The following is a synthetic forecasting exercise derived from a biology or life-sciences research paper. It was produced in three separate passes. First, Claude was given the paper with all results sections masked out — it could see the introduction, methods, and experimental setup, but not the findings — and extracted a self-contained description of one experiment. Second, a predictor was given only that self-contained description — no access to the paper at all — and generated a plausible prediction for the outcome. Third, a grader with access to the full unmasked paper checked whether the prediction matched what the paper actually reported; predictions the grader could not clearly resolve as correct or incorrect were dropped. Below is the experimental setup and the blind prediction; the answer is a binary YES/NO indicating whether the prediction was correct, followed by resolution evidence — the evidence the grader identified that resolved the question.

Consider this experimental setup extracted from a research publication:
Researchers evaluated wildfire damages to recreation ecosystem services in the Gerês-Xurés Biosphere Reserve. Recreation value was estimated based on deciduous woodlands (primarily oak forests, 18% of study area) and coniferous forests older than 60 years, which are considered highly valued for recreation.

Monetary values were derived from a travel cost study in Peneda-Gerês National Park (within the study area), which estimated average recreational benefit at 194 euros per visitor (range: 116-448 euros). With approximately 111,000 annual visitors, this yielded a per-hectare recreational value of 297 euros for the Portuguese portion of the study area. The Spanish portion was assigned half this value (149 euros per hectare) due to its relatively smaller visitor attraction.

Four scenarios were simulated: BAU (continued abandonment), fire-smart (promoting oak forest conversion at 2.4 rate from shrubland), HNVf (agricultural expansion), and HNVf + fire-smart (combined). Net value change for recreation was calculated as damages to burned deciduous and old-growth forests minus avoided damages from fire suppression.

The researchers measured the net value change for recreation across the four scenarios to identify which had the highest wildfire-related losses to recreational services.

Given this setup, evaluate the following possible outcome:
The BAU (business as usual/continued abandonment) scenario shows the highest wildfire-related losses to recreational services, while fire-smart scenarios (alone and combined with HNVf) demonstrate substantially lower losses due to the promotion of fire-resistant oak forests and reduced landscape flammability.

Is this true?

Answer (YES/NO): NO